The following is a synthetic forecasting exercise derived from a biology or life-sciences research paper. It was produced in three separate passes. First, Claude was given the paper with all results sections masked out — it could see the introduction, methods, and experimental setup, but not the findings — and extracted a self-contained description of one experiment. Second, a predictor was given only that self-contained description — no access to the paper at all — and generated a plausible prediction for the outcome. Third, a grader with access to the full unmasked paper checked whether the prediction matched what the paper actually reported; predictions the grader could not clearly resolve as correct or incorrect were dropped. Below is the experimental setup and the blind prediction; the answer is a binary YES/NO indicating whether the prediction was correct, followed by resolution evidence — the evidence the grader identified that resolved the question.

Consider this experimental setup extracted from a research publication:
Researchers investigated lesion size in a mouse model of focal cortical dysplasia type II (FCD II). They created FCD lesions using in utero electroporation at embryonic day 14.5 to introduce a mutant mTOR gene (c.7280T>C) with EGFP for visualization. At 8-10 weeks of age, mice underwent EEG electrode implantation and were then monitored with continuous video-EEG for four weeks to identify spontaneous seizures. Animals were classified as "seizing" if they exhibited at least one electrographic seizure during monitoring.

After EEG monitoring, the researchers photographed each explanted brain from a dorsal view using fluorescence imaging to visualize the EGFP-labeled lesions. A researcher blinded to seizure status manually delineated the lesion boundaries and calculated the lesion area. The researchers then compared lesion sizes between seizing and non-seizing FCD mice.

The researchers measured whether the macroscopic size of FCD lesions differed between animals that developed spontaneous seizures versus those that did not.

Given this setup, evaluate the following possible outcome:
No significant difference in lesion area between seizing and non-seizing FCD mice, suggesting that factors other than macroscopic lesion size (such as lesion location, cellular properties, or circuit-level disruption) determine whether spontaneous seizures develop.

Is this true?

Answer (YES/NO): YES